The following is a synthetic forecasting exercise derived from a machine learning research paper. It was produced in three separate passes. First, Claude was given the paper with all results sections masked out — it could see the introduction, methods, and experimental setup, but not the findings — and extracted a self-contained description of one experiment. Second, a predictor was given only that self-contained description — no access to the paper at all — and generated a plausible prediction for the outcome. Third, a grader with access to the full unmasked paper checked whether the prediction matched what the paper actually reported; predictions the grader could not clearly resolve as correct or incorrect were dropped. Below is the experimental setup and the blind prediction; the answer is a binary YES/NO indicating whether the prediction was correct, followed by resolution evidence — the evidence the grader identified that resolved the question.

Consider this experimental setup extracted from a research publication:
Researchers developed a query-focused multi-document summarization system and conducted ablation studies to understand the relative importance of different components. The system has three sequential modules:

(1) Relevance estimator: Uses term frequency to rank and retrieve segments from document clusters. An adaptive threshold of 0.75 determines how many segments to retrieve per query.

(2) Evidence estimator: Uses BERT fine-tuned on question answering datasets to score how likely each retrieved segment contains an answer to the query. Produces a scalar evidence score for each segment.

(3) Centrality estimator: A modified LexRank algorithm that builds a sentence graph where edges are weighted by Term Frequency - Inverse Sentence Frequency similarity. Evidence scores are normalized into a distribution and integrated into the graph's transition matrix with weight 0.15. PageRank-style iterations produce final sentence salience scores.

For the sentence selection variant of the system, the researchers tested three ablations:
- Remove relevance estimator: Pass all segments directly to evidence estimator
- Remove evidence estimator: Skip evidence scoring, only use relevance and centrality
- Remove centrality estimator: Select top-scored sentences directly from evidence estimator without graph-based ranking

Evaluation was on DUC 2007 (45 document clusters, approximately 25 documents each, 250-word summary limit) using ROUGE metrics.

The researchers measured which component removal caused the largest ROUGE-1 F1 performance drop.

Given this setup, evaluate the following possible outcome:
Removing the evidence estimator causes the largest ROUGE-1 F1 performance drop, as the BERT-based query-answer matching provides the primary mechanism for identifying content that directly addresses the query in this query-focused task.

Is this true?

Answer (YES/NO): NO